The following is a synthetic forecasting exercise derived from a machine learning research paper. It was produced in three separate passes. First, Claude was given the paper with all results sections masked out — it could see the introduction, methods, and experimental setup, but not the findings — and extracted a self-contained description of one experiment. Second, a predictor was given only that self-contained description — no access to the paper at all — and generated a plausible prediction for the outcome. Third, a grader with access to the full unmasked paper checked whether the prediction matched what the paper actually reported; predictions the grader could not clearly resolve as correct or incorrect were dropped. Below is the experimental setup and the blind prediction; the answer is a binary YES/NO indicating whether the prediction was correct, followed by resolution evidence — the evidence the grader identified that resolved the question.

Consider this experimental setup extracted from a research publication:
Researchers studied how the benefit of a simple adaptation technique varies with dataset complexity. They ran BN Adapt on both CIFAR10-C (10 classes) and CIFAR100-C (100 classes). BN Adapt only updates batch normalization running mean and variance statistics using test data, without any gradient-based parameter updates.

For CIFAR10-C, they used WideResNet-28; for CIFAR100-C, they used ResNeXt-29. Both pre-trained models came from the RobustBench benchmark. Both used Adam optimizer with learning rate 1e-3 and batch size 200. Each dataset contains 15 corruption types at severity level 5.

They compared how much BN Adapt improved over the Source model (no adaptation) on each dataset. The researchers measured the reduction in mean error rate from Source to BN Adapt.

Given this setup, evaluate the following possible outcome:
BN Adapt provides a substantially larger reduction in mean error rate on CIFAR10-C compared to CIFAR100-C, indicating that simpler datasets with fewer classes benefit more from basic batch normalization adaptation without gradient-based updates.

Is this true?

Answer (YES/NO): YES